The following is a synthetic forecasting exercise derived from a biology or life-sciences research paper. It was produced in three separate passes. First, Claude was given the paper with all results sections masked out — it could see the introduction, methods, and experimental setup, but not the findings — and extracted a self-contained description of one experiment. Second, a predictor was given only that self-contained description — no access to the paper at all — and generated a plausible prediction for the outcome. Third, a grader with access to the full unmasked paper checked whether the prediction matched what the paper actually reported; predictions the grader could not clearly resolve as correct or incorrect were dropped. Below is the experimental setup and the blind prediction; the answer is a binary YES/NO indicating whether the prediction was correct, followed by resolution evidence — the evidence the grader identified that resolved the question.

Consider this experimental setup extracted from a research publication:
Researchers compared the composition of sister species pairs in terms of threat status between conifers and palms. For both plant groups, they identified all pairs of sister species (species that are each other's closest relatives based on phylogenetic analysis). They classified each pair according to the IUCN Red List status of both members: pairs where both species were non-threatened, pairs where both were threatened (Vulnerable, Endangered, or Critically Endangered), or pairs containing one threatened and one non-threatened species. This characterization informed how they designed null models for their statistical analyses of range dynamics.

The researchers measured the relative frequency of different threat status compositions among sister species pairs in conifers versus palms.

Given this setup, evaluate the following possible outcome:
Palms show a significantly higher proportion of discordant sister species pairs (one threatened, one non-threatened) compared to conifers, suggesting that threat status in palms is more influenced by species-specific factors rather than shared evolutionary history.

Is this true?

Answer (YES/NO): NO